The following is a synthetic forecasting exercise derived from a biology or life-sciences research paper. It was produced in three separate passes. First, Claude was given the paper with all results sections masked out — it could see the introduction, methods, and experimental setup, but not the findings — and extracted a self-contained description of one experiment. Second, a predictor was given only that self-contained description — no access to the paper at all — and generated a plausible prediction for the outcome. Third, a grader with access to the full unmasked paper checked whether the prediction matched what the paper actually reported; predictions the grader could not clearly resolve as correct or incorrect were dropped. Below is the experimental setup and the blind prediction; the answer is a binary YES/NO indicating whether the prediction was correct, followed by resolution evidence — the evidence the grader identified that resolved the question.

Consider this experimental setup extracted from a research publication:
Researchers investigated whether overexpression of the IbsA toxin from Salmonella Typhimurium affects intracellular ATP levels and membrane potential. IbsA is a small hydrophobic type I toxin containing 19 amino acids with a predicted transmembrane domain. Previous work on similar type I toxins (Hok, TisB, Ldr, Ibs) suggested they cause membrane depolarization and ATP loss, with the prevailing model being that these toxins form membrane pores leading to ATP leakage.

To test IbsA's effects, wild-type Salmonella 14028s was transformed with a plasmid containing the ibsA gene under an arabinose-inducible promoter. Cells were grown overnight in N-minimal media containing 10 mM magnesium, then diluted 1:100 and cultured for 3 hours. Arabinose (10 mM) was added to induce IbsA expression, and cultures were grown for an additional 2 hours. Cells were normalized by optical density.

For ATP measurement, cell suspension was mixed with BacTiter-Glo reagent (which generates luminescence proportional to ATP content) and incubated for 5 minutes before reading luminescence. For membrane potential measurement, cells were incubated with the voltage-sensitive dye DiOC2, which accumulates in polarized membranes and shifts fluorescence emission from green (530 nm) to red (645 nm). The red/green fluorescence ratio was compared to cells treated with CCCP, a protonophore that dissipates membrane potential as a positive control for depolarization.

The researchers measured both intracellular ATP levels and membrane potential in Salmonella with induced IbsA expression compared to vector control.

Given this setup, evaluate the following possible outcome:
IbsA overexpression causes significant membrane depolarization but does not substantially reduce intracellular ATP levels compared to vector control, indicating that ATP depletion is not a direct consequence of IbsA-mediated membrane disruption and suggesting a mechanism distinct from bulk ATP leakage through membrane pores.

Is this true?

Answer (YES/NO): NO